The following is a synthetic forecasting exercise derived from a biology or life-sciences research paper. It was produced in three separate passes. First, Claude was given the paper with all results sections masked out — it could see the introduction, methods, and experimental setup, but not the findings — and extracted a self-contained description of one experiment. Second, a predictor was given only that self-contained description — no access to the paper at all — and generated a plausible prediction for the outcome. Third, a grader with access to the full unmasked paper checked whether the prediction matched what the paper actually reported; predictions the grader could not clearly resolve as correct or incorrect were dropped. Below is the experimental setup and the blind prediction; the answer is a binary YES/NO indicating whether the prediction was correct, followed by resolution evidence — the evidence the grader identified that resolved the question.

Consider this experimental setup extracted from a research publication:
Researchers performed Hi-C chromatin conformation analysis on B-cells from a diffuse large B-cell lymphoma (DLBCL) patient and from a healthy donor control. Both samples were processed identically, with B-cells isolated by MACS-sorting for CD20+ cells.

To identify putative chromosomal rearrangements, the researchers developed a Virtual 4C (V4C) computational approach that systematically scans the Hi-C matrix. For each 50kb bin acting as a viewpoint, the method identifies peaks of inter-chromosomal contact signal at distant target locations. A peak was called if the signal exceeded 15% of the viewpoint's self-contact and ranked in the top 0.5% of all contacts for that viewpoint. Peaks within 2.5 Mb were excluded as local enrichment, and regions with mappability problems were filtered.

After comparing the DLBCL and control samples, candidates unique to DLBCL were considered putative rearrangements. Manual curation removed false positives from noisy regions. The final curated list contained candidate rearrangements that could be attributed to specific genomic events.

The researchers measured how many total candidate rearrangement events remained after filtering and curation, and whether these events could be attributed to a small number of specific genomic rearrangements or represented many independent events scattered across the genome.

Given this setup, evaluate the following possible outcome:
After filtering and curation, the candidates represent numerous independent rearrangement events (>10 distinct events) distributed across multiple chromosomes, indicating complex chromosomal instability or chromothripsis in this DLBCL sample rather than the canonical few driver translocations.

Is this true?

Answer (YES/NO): NO